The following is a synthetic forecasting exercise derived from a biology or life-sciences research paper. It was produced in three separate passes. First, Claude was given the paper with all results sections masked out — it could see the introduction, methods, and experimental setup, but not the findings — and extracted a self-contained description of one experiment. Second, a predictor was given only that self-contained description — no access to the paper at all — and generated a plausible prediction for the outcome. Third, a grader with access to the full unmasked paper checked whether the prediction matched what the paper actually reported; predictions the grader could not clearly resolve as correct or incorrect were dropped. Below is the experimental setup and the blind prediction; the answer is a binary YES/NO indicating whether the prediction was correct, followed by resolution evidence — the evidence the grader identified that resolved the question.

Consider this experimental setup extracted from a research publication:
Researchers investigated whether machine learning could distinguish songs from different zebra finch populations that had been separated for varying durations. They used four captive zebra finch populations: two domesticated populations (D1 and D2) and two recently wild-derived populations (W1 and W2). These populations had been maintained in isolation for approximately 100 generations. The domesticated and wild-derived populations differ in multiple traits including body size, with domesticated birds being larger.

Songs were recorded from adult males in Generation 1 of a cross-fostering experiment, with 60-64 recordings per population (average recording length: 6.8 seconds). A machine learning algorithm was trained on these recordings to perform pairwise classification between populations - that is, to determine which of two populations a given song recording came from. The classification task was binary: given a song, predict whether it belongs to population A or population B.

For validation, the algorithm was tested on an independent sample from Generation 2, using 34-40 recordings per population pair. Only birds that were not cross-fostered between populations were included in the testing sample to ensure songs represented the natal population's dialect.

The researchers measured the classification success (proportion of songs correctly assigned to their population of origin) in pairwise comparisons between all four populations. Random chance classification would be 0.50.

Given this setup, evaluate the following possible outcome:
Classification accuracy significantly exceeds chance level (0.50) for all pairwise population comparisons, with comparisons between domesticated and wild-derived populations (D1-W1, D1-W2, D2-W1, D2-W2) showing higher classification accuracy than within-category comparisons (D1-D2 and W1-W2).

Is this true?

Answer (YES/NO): YES